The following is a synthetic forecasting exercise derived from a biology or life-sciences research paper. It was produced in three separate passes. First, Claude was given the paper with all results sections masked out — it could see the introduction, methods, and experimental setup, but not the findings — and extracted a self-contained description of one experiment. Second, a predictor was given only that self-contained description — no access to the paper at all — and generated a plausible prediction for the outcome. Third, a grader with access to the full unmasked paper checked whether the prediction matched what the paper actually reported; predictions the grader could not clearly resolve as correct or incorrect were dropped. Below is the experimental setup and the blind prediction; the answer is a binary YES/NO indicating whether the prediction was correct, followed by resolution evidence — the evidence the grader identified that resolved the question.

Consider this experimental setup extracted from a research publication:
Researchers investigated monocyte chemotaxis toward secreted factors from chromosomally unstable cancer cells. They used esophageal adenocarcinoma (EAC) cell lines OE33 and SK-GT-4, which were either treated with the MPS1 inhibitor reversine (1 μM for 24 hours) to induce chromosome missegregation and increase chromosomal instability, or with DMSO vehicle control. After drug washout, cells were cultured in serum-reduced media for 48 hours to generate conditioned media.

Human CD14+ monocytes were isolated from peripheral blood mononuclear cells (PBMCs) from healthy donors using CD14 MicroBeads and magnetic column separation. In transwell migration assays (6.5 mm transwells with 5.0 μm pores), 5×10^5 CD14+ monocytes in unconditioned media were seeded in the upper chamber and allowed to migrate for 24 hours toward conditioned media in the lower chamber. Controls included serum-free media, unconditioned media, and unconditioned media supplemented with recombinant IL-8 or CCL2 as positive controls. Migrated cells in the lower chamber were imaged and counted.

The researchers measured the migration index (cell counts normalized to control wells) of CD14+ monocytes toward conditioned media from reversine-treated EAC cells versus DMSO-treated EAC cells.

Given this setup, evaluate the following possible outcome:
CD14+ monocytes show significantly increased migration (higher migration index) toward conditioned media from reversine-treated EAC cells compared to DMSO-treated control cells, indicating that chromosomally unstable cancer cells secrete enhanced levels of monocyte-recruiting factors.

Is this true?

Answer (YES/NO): YES